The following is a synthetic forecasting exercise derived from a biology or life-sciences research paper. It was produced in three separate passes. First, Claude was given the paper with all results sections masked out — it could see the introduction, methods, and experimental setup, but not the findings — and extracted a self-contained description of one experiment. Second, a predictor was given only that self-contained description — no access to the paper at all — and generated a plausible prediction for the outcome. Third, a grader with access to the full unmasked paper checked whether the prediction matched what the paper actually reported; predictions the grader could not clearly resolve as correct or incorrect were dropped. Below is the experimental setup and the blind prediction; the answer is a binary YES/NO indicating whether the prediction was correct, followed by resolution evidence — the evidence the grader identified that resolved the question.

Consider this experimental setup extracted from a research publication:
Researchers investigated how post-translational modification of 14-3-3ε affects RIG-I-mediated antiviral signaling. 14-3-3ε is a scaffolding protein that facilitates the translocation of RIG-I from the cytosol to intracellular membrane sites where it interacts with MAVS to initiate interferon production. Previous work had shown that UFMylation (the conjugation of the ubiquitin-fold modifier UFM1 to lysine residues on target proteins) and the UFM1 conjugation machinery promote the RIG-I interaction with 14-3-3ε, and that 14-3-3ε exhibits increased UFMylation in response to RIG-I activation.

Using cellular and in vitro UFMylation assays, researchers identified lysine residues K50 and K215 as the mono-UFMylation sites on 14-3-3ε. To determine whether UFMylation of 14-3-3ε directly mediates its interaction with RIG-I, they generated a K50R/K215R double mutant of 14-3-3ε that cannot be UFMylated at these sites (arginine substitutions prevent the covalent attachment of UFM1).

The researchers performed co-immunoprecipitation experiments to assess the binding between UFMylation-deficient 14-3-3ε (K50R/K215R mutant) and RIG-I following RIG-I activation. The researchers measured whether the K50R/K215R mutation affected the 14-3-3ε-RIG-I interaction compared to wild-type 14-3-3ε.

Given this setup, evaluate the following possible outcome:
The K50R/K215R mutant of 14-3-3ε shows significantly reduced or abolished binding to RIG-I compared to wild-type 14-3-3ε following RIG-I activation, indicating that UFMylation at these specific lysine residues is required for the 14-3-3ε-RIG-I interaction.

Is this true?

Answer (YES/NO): NO